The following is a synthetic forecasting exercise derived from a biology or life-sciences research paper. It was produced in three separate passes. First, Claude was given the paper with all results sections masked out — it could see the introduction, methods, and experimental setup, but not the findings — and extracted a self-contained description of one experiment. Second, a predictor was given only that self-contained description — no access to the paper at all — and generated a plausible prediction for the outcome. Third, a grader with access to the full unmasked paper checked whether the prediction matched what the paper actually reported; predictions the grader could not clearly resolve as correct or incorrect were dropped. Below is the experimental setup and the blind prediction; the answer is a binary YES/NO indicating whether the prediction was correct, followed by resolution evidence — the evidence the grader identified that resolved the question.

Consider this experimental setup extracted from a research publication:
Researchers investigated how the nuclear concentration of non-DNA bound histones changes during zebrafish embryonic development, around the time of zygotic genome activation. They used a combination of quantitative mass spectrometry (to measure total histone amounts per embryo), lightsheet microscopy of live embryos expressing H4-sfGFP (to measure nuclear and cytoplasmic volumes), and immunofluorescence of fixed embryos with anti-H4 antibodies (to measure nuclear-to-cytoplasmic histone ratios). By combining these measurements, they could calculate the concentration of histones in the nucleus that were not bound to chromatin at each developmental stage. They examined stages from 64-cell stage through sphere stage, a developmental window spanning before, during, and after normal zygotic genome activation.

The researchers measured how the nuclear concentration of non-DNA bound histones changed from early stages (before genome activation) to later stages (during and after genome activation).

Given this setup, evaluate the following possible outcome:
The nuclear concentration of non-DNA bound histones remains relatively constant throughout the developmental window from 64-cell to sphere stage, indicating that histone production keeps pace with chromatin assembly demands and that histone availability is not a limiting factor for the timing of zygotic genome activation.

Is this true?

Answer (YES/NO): NO